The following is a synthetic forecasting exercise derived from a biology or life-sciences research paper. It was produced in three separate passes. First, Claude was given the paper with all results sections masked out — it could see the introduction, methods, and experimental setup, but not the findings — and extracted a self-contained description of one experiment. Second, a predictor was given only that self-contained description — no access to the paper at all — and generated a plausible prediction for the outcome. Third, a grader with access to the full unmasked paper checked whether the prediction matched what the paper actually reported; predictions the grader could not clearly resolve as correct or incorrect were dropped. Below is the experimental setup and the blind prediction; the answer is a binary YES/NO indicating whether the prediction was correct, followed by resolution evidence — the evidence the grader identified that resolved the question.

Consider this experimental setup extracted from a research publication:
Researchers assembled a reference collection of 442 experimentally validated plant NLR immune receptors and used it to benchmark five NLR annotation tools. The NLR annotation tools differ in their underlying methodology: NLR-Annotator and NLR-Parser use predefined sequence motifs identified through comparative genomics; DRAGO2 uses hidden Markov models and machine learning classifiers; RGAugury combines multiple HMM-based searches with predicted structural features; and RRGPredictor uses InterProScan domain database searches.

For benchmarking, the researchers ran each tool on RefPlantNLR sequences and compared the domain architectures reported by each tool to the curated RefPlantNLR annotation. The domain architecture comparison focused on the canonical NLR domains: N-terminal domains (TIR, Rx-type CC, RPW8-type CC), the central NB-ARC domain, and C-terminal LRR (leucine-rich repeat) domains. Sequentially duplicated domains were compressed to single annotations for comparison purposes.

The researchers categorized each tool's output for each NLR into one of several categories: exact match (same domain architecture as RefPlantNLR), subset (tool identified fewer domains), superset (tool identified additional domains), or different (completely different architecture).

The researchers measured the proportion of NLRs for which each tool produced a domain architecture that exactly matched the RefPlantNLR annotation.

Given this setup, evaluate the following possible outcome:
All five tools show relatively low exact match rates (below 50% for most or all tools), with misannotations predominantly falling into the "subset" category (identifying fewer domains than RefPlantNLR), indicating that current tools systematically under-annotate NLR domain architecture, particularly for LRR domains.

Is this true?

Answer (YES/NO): NO